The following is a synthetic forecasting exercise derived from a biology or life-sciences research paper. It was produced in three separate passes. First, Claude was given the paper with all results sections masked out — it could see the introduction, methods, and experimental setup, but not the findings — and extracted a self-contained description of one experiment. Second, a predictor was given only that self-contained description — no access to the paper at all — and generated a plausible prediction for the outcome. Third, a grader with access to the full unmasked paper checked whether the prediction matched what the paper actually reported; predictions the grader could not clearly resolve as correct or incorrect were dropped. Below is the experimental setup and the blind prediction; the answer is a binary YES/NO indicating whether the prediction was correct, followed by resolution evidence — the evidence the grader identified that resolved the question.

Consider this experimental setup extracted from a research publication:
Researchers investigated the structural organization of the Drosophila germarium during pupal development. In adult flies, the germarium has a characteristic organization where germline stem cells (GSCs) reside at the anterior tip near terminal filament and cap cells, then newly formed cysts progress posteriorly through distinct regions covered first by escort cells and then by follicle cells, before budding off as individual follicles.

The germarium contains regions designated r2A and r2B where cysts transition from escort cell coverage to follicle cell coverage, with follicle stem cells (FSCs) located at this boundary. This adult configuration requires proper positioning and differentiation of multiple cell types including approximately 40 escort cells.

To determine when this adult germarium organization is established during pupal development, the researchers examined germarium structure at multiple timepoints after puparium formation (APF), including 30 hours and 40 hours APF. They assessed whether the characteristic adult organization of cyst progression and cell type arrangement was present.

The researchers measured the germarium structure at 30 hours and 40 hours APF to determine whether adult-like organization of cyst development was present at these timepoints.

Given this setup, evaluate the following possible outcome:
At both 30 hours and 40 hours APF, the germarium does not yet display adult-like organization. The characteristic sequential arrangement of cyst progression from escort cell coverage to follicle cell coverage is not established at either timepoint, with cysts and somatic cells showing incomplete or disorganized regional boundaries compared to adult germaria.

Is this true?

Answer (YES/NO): YES